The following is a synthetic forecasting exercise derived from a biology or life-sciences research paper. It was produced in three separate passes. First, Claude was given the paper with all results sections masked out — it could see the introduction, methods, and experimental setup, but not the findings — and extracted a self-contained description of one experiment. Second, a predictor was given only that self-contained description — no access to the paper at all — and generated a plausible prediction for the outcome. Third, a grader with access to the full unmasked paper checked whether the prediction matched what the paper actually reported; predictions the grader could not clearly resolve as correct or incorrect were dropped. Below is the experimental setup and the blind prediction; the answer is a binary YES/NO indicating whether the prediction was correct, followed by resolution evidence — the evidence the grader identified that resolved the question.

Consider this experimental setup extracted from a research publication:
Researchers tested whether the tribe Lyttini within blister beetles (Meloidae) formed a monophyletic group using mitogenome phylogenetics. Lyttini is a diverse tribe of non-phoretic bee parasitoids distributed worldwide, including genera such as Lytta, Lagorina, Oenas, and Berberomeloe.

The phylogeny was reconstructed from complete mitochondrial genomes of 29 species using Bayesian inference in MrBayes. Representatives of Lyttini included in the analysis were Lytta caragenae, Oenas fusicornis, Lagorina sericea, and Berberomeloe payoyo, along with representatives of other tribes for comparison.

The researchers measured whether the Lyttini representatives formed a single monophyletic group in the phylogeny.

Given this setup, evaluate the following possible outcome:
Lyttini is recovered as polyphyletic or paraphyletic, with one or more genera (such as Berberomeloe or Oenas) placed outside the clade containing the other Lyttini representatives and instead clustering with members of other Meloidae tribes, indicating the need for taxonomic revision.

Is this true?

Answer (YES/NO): YES